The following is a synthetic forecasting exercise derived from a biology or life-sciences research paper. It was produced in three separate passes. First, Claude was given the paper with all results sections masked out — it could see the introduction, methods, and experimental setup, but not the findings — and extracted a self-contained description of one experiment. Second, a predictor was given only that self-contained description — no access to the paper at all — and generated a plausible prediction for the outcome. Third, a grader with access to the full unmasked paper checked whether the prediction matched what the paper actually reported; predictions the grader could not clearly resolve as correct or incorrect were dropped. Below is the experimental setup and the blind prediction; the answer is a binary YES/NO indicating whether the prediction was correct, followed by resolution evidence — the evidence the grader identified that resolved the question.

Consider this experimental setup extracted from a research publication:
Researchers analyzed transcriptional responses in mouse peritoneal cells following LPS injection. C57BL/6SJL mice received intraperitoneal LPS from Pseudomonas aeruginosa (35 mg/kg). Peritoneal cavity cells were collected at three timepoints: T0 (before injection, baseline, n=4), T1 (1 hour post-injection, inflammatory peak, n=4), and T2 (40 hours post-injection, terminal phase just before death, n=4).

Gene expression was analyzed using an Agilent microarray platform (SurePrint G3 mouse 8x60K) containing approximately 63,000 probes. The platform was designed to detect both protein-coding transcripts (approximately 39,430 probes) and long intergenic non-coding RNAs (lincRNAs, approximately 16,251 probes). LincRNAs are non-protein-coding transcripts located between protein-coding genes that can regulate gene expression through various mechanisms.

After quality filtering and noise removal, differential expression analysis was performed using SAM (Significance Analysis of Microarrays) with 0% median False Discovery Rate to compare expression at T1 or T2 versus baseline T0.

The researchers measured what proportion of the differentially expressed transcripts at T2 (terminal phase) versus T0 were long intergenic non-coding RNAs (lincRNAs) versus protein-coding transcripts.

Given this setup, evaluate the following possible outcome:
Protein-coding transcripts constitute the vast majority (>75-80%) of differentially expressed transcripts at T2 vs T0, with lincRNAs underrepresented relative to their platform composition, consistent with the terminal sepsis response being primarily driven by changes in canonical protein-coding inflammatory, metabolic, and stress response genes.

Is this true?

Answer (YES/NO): YES